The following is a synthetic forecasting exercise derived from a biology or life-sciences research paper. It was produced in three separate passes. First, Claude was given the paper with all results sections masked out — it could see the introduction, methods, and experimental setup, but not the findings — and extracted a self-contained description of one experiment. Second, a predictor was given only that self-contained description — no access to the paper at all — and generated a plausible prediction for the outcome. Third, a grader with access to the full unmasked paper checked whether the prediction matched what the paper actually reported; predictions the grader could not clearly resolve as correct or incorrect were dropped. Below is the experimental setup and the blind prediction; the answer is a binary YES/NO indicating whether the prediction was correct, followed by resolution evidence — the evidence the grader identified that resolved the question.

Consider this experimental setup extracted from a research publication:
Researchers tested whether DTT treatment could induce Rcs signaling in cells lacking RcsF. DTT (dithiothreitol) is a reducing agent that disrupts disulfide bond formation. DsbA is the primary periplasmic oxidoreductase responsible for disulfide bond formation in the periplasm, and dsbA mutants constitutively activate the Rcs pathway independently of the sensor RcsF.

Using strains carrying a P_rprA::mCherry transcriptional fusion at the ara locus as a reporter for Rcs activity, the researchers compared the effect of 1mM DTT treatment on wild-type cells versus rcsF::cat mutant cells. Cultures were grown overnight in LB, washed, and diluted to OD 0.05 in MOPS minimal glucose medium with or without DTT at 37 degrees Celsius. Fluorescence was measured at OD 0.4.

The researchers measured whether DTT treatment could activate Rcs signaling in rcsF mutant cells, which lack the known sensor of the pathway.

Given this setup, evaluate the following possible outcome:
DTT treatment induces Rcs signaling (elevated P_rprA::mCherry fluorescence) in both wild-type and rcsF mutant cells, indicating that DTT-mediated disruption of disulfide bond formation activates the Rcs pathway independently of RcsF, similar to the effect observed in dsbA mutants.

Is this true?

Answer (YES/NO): NO